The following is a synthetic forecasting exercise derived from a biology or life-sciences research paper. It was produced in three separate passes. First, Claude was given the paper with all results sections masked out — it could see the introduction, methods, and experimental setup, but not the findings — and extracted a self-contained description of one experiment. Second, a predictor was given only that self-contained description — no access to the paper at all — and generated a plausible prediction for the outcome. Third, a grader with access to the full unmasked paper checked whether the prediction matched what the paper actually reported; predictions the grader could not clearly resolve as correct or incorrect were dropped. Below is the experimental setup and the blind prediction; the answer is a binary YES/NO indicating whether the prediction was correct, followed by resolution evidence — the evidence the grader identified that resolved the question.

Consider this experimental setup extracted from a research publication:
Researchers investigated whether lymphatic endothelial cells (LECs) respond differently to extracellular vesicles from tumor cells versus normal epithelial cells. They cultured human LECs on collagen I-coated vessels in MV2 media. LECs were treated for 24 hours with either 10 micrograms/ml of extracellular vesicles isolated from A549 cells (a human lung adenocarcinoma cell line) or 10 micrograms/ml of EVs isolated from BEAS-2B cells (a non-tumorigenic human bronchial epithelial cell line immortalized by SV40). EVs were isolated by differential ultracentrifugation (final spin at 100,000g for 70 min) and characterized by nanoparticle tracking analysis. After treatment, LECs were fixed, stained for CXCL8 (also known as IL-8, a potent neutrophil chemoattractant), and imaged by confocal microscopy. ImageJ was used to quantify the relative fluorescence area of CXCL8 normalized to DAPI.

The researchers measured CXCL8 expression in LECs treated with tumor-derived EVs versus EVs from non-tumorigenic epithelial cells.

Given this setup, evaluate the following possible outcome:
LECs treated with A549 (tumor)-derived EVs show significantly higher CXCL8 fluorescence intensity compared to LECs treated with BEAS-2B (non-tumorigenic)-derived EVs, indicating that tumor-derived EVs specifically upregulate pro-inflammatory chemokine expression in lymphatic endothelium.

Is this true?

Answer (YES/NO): YES